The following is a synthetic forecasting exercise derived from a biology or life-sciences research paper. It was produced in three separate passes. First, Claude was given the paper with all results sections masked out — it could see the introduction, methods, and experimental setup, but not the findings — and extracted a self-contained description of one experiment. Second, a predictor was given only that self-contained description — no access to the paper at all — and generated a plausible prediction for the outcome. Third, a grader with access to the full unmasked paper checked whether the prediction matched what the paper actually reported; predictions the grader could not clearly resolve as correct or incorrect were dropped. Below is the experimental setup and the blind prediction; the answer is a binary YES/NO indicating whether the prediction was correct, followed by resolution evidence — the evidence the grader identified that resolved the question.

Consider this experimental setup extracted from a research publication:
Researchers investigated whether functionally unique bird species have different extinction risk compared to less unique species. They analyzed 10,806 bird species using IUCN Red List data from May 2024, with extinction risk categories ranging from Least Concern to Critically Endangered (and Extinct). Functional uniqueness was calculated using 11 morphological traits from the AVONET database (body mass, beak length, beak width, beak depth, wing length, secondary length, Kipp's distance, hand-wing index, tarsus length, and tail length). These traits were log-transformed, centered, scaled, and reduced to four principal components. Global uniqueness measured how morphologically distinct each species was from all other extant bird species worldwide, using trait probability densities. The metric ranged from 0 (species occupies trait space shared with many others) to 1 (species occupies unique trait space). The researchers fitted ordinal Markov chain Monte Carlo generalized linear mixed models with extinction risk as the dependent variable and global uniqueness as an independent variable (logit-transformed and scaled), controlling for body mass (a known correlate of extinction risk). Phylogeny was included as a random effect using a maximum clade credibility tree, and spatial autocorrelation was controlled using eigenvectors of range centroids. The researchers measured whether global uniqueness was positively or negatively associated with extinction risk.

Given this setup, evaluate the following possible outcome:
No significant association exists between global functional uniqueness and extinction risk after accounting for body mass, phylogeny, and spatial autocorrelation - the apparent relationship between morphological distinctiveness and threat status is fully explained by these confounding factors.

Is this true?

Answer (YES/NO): YES